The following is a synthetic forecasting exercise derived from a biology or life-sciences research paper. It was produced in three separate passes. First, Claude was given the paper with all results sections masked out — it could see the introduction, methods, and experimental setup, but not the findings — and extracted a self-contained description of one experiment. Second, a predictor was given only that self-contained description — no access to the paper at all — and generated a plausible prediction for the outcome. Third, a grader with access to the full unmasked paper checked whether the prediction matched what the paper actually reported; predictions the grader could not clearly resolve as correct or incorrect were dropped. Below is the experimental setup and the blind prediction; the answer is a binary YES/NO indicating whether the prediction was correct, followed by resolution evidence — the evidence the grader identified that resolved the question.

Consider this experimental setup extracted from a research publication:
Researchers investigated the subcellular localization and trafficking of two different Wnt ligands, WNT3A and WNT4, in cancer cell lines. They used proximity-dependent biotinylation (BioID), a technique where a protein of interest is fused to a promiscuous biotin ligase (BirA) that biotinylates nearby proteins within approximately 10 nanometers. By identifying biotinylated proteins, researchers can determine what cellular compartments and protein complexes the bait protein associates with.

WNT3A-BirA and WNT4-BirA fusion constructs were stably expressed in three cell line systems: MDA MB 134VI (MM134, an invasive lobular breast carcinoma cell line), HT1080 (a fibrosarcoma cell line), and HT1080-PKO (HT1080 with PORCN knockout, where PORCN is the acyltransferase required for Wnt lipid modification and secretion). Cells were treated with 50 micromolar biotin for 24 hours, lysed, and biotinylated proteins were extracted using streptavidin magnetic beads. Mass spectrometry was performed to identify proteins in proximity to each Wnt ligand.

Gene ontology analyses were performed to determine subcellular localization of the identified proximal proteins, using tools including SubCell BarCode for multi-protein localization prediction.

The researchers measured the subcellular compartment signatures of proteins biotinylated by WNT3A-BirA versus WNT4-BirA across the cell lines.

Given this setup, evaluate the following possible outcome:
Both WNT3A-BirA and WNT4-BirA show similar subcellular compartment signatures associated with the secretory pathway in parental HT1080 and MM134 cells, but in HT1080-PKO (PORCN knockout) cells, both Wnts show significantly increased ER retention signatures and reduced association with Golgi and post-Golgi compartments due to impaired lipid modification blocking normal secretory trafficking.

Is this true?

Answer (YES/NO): NO